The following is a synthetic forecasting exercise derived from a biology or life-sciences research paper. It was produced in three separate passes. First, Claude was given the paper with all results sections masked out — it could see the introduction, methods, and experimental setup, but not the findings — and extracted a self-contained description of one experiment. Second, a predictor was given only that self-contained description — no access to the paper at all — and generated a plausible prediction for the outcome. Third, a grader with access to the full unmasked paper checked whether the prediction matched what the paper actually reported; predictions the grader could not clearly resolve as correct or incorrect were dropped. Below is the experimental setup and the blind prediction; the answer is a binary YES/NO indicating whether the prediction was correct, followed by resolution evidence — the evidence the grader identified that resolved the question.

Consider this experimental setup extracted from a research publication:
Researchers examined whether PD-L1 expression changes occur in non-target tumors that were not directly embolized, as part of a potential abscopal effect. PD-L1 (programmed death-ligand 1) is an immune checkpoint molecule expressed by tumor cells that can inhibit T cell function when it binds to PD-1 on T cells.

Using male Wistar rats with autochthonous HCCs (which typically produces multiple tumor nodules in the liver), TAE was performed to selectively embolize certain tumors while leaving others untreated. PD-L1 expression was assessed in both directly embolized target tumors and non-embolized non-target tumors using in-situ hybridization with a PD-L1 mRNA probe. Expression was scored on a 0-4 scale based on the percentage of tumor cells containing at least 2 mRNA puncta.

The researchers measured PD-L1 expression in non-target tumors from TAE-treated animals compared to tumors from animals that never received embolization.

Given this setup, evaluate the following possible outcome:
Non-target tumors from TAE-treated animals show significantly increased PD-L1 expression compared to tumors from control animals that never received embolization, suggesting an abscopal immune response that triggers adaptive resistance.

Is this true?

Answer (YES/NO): YES